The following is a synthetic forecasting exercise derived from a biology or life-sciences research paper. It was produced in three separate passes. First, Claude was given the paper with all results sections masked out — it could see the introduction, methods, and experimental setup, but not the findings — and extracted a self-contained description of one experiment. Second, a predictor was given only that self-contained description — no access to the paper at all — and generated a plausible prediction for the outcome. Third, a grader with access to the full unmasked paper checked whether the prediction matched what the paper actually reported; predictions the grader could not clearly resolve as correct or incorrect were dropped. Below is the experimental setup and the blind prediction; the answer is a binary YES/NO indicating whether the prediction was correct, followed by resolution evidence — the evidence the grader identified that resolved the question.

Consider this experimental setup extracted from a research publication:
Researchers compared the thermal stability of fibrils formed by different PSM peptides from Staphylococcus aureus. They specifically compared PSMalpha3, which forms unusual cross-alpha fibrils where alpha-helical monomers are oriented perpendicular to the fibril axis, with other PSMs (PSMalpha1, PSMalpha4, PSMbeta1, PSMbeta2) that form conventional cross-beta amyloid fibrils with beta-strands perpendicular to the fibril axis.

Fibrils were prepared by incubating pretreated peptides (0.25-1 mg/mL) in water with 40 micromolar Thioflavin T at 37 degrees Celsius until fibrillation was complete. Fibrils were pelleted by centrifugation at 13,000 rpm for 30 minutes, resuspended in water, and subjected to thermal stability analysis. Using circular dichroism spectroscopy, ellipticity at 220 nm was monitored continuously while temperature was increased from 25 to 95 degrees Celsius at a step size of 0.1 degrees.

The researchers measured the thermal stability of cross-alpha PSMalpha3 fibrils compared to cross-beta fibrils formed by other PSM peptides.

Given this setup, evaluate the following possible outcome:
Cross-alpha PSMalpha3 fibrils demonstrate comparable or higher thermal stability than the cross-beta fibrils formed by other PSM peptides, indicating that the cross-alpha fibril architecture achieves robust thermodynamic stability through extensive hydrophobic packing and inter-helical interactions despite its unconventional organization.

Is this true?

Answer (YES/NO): NO